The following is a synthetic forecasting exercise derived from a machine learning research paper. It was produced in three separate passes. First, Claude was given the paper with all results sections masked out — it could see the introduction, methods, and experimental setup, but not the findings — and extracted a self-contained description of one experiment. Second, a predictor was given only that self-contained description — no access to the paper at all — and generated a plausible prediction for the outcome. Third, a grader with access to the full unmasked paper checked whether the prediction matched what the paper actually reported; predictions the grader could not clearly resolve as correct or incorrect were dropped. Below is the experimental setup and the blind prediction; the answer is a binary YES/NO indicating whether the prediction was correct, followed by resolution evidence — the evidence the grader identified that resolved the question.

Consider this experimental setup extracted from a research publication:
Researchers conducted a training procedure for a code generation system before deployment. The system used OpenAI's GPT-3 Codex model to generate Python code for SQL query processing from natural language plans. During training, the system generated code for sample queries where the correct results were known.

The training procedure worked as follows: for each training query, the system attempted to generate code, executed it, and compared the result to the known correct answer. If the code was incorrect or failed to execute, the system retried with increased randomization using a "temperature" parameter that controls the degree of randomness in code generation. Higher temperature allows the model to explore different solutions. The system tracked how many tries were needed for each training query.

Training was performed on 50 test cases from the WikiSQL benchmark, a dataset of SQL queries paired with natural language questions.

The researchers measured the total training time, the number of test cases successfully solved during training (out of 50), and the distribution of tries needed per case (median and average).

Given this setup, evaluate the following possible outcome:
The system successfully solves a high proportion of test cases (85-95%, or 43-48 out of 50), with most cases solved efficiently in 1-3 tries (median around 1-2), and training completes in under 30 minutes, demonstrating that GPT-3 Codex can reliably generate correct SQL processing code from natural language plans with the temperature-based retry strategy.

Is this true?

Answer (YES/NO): NO